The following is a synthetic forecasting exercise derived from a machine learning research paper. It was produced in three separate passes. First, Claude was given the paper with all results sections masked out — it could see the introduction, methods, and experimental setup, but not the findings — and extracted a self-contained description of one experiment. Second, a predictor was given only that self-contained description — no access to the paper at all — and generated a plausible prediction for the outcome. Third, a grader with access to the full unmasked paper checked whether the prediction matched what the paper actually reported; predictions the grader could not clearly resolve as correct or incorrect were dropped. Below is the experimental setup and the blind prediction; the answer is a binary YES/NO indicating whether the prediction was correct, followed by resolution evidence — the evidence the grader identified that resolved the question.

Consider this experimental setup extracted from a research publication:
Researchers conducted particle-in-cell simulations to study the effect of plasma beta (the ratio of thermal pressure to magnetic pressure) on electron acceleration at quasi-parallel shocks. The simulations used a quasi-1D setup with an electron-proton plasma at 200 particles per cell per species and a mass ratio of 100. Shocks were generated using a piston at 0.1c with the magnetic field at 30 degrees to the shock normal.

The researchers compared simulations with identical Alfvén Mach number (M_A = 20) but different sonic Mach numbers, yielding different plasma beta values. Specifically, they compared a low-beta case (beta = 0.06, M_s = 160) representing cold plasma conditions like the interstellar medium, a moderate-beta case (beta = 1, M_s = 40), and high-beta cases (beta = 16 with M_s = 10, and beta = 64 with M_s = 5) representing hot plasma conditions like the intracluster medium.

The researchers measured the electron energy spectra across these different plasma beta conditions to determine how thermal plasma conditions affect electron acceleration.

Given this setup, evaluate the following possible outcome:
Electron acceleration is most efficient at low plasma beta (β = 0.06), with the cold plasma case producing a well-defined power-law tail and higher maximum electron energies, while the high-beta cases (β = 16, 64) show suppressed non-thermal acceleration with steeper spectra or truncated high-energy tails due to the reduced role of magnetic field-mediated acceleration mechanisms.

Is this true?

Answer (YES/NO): NO